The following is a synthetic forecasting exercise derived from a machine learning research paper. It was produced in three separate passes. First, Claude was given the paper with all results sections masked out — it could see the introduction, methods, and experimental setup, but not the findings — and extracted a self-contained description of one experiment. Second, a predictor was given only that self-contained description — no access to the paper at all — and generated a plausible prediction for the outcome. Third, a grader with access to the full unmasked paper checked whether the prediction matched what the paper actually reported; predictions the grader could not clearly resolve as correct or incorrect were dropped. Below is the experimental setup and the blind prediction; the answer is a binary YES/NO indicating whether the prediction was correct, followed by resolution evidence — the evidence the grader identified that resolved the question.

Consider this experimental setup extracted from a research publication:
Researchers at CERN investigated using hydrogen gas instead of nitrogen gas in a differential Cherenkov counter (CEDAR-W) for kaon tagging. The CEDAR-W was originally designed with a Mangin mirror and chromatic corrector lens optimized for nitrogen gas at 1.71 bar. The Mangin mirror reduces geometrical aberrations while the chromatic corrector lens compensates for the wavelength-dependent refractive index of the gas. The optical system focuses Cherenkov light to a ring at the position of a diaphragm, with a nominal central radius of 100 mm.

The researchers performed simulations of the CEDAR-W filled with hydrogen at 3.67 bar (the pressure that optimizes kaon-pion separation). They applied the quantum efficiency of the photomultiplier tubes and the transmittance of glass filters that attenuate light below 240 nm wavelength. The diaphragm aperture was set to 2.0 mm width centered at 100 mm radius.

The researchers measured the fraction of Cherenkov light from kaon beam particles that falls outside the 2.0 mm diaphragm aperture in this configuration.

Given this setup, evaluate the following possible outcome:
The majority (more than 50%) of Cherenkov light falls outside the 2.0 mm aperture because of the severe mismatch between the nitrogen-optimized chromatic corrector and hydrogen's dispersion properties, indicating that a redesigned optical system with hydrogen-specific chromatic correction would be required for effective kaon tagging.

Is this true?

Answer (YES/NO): NO